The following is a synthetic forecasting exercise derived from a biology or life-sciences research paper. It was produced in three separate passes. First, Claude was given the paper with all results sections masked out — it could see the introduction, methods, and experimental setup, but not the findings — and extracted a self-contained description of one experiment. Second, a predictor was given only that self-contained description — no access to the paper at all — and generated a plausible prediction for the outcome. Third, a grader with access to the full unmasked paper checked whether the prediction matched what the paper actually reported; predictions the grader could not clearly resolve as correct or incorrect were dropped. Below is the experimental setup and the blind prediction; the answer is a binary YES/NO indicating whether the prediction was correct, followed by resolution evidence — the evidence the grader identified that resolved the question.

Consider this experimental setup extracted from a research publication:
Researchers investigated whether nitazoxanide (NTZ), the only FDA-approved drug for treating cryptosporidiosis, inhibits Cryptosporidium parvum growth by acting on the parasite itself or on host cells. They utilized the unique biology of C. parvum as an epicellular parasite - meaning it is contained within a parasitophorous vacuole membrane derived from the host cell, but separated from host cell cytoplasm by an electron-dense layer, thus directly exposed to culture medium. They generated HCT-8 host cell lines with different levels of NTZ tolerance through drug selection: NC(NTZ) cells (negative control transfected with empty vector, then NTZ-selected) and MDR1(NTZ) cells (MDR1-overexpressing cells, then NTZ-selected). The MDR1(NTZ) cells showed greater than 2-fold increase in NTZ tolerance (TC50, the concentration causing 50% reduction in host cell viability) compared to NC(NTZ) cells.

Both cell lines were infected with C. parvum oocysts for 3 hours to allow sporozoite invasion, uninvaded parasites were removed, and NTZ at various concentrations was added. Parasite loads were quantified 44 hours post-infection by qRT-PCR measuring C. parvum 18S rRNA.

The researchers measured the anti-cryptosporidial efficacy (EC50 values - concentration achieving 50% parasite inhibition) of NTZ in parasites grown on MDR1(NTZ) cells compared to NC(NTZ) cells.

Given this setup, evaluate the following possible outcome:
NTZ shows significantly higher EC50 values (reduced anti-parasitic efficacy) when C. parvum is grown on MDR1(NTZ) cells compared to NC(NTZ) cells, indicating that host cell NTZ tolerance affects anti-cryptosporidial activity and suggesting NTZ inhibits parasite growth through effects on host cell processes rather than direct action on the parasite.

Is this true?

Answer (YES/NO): NO